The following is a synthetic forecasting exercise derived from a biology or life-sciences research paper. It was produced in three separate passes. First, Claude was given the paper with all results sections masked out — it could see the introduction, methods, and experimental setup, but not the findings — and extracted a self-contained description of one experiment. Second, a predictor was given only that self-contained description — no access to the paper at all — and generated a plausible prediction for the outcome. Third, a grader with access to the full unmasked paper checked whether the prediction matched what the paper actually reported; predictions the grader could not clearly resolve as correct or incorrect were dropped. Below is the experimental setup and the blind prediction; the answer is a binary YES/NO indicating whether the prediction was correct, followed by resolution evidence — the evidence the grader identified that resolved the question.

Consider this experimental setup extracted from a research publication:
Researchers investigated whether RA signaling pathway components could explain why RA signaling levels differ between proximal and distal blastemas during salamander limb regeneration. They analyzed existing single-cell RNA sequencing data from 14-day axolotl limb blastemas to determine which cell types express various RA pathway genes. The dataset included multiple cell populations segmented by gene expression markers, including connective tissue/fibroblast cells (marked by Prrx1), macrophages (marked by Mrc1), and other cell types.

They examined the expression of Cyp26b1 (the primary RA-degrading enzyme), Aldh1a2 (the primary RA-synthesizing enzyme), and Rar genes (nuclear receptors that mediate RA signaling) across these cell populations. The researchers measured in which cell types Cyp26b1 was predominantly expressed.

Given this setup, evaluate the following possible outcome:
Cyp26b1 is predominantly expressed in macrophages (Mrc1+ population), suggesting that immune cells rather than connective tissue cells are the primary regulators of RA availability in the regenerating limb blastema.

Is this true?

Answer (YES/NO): NO